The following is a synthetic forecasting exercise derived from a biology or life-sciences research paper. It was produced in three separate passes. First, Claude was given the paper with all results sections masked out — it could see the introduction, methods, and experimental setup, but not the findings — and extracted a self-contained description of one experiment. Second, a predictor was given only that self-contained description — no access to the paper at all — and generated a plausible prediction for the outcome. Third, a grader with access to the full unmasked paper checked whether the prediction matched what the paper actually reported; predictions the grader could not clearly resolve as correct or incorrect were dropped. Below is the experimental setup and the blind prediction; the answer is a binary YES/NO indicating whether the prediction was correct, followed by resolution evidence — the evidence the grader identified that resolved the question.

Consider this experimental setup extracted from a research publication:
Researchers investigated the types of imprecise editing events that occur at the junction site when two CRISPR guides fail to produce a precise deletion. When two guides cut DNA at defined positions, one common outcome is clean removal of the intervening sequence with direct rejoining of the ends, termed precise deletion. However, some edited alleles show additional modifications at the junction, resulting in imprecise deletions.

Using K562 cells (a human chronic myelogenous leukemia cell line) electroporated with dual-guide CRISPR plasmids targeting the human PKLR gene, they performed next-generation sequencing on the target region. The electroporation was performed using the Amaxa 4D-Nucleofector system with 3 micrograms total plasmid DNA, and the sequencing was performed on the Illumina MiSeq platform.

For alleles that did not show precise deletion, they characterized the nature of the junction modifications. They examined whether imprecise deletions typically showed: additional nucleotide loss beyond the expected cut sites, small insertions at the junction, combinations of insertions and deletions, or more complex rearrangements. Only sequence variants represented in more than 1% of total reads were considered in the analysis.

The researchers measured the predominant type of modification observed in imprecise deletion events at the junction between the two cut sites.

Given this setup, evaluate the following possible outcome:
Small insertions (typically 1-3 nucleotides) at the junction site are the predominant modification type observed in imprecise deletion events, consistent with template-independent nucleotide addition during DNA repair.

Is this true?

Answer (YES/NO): NO